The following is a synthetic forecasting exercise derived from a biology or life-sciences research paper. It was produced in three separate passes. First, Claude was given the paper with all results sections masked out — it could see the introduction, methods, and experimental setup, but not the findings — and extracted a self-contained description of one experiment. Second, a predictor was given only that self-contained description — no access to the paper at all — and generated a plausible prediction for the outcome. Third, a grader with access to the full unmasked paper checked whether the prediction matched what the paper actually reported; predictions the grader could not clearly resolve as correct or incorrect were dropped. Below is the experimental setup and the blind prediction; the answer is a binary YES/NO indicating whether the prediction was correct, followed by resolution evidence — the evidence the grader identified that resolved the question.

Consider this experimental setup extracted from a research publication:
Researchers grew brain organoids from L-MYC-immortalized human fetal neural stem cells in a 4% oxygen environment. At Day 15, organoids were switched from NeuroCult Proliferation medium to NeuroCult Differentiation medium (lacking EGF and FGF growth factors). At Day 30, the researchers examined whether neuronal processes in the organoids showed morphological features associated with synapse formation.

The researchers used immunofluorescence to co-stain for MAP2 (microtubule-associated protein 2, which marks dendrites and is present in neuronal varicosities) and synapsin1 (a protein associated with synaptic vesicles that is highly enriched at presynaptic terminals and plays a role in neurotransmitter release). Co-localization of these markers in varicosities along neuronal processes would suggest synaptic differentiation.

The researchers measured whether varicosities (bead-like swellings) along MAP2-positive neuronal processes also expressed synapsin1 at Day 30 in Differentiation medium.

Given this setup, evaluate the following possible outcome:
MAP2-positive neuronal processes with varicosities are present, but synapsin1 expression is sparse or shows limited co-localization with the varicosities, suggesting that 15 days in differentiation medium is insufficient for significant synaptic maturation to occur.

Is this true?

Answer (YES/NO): NO